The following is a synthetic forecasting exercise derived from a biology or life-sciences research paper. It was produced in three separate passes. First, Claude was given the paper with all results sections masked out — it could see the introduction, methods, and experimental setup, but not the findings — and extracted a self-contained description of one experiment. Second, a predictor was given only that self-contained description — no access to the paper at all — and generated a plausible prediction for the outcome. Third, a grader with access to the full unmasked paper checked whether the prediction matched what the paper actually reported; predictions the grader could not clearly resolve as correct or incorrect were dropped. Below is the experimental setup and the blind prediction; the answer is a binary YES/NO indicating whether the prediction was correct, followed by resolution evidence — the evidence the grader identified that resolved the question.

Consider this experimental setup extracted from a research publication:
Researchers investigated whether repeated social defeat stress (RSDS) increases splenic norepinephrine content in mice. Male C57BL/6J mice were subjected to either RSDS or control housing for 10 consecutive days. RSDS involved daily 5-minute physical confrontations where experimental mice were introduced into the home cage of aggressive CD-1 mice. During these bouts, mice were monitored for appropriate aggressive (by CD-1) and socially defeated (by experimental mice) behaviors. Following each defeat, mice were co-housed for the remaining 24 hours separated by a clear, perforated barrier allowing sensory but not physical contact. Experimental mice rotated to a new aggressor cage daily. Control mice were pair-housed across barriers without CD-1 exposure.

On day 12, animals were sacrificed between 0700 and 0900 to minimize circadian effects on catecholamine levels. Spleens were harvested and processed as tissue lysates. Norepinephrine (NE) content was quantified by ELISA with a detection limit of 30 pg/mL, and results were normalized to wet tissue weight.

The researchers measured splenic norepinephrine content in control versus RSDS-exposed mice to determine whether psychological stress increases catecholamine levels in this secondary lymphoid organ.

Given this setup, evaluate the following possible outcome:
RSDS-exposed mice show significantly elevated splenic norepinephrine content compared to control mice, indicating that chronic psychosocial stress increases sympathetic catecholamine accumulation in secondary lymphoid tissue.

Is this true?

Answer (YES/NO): NO